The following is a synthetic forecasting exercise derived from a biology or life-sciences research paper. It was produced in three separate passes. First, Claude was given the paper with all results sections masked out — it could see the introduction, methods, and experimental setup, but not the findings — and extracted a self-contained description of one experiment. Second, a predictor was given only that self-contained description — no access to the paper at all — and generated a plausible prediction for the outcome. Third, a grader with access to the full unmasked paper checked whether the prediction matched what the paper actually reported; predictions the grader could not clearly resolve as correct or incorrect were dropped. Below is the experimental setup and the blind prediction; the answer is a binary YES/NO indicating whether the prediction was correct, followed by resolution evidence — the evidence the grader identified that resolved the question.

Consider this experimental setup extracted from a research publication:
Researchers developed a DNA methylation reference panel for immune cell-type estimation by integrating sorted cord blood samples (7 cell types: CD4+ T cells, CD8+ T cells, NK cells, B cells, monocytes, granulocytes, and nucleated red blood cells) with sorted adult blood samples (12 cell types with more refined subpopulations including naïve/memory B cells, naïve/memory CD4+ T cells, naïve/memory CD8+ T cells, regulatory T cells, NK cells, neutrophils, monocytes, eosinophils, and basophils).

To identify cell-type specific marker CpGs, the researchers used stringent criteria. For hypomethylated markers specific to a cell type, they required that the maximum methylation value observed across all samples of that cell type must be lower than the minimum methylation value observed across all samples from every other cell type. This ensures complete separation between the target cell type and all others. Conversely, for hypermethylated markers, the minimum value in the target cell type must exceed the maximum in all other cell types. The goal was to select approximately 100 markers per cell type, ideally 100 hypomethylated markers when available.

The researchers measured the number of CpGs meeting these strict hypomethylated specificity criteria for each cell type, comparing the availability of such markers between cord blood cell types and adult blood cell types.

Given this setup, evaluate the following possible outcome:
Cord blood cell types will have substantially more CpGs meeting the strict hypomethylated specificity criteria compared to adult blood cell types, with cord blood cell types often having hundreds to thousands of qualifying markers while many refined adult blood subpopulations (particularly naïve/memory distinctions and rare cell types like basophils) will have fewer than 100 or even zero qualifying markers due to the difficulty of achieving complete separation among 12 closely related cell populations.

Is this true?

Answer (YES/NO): NO